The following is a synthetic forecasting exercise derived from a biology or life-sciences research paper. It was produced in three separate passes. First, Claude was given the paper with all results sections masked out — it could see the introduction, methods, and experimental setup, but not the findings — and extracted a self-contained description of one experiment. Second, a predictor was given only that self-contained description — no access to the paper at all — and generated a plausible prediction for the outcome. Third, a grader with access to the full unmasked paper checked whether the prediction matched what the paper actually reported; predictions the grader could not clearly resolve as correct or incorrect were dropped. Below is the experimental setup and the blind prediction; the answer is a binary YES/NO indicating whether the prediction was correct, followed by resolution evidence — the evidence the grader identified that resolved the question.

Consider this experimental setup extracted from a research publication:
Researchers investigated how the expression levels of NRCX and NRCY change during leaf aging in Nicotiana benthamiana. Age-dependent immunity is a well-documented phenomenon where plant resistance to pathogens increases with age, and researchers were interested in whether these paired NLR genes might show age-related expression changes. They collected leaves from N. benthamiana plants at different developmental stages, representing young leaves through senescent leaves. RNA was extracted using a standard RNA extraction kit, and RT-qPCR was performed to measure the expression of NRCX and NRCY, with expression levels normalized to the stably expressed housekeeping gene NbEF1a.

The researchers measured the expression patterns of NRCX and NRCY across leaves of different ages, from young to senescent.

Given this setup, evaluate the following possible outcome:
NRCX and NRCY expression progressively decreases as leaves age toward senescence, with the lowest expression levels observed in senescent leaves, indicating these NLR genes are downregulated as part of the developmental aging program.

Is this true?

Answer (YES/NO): NO